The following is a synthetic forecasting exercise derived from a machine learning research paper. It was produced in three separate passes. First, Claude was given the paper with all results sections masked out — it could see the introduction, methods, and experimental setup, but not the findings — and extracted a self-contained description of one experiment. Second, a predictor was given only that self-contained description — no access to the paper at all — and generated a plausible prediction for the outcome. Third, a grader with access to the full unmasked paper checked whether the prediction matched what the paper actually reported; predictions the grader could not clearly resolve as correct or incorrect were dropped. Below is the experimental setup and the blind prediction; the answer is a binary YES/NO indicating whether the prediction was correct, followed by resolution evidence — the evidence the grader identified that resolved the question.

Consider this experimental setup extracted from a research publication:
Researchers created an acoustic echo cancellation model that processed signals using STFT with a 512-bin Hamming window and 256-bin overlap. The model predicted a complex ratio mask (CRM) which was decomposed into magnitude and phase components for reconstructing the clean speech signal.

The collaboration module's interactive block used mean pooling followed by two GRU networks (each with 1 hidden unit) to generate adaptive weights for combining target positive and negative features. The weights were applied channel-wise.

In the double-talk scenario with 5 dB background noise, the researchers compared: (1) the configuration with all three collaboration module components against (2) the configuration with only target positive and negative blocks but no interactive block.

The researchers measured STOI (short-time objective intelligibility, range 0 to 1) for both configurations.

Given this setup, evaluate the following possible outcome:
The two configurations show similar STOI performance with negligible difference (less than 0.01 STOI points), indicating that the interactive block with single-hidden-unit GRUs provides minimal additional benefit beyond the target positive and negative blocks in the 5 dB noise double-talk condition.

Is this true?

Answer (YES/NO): NO